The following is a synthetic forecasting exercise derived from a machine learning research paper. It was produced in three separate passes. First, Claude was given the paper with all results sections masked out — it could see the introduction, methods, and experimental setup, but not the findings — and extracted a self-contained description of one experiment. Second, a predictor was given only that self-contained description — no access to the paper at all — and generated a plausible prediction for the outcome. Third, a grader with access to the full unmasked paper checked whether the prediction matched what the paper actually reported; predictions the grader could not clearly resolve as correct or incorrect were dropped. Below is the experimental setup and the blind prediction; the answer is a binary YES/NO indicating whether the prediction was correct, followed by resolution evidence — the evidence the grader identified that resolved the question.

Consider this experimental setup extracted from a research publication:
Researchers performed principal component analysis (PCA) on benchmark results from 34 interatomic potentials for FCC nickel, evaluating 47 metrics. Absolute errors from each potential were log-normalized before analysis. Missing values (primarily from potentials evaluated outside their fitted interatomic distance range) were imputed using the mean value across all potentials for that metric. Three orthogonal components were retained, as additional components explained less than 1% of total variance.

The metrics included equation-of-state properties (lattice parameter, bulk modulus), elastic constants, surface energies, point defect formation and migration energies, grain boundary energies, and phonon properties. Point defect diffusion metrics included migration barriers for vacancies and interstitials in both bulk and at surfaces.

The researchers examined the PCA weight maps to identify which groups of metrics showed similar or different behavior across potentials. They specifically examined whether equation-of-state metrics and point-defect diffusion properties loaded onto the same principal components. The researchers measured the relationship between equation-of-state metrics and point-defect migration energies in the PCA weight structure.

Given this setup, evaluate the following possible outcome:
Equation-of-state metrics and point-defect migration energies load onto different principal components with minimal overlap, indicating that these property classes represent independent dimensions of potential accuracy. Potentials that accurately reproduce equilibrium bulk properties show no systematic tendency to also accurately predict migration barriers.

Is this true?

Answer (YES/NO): NO